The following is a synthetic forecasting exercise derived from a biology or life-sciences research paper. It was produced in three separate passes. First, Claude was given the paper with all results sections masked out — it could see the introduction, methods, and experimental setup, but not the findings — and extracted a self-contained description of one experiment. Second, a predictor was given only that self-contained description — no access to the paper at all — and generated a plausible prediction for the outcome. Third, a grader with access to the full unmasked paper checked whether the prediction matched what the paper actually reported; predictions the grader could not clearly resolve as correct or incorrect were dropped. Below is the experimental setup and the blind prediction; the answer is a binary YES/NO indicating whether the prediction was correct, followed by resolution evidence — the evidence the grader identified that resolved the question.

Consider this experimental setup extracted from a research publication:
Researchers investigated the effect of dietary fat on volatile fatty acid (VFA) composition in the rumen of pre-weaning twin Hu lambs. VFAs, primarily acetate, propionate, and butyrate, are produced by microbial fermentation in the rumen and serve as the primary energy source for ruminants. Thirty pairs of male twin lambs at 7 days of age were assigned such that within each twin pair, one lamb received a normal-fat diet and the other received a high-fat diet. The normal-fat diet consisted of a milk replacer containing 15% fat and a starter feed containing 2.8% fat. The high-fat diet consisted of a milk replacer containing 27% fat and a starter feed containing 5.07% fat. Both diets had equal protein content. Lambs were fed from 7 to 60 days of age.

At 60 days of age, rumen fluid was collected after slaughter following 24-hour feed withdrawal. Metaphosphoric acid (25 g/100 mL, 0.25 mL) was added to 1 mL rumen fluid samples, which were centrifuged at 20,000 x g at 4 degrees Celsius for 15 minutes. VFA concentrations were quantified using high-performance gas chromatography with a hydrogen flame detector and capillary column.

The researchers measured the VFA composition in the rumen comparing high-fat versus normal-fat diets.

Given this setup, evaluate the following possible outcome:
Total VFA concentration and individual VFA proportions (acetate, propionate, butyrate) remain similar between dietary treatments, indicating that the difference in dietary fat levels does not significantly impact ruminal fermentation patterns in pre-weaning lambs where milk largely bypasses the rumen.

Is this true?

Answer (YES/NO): NO